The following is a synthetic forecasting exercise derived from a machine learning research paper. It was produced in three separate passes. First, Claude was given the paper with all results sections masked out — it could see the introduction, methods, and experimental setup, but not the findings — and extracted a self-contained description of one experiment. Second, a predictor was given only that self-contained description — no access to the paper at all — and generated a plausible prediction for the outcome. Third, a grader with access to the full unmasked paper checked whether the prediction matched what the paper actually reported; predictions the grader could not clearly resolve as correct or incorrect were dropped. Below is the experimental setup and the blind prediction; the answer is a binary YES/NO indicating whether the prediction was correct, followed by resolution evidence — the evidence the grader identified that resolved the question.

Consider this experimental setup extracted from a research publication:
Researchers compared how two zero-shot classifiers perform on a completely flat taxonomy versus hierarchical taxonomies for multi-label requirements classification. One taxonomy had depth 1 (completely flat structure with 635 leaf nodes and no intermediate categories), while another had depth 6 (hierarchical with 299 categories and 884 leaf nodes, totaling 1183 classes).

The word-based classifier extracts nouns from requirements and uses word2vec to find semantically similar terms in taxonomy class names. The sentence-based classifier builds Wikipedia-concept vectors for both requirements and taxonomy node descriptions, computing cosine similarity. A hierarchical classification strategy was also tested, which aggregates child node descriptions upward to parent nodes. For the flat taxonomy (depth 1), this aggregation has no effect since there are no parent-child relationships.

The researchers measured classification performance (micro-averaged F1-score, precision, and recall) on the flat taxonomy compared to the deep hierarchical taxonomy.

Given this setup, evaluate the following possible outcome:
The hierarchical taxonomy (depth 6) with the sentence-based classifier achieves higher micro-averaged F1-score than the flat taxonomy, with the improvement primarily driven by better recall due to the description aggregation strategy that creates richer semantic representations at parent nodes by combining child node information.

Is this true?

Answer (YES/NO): NO